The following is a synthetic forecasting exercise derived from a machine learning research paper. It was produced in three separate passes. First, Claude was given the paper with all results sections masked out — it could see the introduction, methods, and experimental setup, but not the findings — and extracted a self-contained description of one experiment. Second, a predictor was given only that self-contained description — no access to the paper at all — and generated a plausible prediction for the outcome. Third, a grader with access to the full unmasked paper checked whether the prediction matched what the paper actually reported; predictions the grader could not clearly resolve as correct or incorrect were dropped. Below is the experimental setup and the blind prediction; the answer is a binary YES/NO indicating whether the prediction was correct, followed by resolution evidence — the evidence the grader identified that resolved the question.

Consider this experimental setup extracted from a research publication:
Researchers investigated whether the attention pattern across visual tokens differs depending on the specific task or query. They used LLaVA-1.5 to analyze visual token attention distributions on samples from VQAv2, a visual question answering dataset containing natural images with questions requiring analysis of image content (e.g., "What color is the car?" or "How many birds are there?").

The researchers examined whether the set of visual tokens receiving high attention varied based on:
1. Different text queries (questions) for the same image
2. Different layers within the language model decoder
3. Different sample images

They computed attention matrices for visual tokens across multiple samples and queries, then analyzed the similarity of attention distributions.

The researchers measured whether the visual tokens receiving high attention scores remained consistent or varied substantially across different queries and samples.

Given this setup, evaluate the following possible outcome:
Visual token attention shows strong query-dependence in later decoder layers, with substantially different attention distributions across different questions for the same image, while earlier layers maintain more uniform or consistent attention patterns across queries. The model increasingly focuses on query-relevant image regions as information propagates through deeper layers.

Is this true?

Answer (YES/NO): NO